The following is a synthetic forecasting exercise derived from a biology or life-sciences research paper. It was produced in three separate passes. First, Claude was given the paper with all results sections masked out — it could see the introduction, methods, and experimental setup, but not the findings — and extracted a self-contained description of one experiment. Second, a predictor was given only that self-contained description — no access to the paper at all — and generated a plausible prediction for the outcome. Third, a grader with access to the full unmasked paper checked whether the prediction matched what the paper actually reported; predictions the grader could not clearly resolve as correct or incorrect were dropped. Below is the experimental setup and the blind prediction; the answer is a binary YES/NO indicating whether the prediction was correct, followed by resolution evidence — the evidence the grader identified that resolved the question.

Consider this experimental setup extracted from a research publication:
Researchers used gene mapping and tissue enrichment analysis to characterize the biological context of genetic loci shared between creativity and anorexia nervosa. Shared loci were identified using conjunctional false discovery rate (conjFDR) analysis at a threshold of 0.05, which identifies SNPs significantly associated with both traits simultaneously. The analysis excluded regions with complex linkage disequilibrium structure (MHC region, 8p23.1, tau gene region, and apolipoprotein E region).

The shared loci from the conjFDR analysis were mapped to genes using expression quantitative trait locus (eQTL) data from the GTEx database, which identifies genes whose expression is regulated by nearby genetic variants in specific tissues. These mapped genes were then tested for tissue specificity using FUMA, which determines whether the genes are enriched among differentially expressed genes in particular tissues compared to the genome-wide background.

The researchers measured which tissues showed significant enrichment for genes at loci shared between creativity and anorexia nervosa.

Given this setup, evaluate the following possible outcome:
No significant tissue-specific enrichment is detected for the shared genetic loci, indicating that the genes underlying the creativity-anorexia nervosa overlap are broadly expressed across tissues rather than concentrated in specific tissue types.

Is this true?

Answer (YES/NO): YES